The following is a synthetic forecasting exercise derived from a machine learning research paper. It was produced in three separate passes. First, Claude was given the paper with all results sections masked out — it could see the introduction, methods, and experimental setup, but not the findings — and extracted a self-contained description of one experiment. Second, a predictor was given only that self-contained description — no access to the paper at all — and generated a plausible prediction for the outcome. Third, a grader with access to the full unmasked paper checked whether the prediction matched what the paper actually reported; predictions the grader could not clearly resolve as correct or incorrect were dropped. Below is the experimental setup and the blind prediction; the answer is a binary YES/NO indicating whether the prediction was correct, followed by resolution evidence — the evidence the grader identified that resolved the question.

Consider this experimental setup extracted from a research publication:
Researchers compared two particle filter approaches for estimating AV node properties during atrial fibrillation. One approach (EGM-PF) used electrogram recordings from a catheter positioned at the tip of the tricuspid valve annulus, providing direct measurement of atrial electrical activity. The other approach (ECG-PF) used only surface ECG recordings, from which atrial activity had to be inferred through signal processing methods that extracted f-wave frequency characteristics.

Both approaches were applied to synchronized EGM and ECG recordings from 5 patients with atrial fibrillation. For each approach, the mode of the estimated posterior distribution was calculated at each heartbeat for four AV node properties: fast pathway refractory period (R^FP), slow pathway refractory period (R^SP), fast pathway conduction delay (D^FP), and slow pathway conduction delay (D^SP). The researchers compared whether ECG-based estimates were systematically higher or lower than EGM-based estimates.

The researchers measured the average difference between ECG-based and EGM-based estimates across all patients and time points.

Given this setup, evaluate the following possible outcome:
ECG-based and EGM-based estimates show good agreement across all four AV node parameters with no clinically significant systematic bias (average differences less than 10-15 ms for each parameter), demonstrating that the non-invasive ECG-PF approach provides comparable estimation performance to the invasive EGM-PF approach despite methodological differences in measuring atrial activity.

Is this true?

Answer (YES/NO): NO